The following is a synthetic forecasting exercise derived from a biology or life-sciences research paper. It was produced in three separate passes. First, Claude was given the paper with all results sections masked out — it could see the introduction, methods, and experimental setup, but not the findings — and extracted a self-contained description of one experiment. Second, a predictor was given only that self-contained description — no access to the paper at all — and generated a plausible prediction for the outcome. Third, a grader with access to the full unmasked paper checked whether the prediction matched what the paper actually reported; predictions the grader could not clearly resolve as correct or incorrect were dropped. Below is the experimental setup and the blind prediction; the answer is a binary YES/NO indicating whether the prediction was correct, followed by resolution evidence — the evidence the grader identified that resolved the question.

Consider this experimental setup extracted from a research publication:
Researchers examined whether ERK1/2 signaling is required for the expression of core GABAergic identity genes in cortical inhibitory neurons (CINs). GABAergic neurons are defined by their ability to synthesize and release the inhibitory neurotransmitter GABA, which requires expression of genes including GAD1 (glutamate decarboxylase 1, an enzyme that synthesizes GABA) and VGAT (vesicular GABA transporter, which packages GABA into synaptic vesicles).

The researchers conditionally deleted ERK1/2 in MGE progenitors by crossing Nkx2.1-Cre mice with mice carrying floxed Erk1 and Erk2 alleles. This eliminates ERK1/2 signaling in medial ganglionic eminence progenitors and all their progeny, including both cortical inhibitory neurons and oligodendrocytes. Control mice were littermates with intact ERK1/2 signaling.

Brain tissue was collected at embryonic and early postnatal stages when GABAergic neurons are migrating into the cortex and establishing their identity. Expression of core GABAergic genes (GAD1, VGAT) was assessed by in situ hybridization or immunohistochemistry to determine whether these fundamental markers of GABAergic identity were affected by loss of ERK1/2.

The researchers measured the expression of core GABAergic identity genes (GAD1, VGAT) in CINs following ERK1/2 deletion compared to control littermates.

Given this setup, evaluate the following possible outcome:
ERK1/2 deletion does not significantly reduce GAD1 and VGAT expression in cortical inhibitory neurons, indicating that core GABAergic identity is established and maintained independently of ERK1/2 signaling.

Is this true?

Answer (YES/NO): YES